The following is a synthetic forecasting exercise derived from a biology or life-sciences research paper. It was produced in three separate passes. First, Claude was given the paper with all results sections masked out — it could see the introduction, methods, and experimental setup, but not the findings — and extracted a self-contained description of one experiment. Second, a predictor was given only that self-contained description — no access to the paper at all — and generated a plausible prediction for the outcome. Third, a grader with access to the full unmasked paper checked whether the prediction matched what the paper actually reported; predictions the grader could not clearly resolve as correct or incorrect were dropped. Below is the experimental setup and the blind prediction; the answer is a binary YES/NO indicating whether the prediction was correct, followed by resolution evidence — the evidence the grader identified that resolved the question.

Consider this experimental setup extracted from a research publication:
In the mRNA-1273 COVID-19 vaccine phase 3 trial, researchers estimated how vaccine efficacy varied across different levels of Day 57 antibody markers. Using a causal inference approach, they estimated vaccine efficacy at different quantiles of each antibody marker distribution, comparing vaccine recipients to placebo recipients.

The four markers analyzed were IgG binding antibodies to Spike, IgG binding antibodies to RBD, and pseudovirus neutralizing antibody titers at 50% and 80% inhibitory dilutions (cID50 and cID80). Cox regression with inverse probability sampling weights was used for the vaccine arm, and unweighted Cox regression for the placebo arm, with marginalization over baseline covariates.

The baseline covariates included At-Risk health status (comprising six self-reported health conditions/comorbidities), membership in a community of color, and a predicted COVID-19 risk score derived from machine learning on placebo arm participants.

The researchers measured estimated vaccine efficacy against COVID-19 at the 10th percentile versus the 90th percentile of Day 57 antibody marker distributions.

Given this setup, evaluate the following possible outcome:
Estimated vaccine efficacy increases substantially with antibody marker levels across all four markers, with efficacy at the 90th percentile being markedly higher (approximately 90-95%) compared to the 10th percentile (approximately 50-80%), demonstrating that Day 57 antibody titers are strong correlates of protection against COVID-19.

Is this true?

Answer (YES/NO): YES